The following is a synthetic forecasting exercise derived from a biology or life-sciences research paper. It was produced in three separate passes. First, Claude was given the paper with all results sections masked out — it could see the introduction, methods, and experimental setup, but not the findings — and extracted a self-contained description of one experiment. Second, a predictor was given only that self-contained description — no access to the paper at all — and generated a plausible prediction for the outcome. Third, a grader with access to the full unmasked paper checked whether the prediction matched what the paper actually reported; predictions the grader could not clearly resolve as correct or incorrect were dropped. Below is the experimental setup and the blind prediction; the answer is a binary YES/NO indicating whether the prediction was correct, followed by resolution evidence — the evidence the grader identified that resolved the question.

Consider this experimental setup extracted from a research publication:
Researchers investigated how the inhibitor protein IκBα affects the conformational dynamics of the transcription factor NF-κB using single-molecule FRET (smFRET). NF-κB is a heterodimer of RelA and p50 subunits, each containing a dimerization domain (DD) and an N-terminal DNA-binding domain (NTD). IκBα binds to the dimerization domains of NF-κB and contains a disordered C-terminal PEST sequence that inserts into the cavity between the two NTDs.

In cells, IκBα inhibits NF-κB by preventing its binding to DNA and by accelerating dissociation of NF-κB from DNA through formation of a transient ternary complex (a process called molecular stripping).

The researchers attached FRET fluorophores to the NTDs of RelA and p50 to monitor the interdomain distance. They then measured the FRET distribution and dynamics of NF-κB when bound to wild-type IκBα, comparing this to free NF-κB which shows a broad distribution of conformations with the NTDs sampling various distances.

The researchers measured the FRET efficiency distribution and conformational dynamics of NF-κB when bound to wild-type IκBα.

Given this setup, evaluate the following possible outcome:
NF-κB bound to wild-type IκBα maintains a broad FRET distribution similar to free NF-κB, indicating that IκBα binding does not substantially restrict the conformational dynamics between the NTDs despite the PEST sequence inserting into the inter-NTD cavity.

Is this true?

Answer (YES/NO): NO